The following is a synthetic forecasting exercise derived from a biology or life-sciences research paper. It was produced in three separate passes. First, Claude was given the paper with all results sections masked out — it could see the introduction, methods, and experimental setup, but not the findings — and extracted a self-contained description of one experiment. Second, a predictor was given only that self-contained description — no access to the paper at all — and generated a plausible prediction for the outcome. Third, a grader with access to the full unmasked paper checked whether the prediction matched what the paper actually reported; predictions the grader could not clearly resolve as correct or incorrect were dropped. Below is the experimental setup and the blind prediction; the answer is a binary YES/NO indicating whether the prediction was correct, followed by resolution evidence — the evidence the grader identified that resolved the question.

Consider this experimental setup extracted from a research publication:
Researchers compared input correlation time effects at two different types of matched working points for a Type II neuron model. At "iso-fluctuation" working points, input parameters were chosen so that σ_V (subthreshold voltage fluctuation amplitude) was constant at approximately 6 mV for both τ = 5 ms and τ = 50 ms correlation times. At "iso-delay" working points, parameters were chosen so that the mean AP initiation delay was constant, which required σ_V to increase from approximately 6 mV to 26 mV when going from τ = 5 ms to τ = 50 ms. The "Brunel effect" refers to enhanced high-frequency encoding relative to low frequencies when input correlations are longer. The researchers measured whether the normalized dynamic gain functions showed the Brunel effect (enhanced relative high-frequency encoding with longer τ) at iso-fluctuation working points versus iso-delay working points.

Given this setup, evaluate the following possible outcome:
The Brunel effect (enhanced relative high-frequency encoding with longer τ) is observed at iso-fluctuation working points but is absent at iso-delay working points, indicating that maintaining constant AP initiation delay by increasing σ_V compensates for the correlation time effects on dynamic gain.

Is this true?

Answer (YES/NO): NO